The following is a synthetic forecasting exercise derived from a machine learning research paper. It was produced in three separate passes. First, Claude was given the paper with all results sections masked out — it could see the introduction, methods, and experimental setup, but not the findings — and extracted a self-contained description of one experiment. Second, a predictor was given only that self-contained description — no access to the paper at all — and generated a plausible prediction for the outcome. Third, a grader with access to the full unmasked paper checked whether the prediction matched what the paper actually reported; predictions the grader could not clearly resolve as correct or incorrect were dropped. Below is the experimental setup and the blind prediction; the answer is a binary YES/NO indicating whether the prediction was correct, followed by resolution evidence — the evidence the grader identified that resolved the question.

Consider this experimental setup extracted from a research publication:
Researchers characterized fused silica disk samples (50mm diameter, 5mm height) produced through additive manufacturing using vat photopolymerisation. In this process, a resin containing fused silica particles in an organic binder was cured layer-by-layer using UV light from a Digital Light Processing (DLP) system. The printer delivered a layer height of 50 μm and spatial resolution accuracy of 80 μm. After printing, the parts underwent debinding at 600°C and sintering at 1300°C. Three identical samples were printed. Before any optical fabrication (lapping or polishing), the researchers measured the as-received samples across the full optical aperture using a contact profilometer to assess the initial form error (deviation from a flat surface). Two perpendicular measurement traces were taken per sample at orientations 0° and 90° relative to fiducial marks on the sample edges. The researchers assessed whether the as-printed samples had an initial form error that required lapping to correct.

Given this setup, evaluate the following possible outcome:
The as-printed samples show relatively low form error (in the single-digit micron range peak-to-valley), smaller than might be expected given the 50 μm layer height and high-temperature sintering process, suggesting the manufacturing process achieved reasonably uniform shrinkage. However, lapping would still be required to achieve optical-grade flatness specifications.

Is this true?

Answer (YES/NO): NO